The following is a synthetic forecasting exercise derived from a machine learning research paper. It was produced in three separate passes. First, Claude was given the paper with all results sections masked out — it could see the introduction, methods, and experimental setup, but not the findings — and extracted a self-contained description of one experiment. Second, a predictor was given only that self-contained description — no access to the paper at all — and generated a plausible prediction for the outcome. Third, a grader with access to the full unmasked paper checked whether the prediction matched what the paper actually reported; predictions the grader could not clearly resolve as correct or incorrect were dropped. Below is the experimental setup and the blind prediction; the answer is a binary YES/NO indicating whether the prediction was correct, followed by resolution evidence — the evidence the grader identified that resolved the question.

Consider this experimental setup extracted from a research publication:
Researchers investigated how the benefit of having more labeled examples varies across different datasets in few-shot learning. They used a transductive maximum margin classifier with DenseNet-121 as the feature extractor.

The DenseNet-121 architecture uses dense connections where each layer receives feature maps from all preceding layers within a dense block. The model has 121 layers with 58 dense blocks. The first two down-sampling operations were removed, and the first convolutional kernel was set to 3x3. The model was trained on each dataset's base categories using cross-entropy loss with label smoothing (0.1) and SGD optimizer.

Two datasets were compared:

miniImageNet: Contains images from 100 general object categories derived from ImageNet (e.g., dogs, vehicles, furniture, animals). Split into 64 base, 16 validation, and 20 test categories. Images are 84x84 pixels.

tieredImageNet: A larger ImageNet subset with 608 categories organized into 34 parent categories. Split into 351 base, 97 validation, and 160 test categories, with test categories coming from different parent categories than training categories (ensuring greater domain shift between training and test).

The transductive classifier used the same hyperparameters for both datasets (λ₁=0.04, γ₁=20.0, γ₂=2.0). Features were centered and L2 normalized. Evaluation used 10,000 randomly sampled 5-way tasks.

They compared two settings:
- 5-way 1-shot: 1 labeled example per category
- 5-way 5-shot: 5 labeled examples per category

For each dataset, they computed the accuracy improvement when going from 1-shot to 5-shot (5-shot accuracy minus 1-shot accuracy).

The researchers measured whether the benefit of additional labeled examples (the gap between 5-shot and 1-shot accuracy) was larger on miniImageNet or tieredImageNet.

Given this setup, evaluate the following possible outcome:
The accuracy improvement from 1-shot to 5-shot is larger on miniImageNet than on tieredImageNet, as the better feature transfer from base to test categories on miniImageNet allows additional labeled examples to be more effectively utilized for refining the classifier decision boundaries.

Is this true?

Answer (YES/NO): YES